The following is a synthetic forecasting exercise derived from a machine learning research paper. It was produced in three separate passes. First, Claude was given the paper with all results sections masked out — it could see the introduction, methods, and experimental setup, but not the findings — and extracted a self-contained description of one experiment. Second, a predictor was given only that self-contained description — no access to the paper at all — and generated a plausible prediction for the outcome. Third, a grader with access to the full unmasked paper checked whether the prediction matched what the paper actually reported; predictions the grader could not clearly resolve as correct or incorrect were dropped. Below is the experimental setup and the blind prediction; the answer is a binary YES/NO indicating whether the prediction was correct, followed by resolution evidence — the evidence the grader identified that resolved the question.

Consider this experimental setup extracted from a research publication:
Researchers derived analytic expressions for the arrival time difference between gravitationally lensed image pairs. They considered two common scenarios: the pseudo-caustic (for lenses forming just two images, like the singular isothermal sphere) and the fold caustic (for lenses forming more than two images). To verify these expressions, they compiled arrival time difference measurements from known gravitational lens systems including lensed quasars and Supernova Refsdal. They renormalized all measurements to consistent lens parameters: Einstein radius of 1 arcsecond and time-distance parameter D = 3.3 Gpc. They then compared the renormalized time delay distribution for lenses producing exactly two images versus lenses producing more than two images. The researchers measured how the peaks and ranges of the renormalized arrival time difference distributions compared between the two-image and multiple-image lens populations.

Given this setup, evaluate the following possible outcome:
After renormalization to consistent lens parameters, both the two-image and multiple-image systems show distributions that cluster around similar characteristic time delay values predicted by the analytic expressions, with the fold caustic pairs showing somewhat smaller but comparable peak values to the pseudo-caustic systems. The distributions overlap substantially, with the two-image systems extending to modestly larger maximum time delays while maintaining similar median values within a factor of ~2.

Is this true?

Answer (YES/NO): NO